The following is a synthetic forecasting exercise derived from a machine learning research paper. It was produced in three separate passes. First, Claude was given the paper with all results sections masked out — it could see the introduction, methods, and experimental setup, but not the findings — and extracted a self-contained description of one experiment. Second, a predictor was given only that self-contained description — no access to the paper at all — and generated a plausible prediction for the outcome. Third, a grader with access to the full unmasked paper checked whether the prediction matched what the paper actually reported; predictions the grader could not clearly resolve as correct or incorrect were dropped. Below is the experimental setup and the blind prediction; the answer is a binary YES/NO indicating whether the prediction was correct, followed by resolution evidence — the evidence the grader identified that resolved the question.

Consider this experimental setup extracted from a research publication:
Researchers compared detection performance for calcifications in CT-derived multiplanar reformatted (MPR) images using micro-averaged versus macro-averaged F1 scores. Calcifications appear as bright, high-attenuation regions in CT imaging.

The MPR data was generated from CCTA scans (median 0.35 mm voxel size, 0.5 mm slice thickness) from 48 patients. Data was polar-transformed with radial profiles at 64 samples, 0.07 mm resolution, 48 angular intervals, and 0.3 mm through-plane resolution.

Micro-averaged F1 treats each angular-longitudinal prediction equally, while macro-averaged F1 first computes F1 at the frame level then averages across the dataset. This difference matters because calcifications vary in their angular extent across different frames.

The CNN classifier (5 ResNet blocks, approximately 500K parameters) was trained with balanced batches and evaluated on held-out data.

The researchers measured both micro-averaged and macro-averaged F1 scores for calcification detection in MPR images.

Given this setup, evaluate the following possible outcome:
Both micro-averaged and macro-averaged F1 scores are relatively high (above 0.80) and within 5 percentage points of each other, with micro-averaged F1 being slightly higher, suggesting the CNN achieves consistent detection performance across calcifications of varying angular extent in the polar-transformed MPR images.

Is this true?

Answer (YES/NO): NO